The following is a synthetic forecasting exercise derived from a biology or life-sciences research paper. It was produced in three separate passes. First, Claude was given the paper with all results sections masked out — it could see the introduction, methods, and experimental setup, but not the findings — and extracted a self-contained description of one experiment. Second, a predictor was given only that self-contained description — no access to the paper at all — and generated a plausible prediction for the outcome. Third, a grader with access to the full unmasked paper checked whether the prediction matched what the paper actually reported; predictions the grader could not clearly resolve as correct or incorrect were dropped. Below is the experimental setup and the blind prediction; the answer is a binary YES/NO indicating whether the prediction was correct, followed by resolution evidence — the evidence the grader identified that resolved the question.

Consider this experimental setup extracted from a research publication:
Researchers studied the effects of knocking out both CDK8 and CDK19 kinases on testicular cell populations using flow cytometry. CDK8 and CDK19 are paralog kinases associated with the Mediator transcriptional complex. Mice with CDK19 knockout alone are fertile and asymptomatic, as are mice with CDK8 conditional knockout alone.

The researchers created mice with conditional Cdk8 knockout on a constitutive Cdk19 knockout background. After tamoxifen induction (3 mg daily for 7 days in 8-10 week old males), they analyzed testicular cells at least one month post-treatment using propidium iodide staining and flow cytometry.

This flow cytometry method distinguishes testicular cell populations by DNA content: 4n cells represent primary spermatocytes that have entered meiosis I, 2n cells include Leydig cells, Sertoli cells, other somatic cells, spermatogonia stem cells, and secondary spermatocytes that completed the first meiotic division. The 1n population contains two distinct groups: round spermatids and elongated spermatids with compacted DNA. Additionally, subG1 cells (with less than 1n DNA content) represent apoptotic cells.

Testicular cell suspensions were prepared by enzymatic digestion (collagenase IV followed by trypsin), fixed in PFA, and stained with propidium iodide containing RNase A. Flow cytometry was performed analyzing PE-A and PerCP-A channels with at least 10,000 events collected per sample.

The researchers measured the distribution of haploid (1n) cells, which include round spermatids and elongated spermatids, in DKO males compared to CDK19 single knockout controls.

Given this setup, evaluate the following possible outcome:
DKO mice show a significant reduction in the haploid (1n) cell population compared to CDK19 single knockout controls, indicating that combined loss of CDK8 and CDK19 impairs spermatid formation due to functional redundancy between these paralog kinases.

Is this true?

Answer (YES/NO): NO